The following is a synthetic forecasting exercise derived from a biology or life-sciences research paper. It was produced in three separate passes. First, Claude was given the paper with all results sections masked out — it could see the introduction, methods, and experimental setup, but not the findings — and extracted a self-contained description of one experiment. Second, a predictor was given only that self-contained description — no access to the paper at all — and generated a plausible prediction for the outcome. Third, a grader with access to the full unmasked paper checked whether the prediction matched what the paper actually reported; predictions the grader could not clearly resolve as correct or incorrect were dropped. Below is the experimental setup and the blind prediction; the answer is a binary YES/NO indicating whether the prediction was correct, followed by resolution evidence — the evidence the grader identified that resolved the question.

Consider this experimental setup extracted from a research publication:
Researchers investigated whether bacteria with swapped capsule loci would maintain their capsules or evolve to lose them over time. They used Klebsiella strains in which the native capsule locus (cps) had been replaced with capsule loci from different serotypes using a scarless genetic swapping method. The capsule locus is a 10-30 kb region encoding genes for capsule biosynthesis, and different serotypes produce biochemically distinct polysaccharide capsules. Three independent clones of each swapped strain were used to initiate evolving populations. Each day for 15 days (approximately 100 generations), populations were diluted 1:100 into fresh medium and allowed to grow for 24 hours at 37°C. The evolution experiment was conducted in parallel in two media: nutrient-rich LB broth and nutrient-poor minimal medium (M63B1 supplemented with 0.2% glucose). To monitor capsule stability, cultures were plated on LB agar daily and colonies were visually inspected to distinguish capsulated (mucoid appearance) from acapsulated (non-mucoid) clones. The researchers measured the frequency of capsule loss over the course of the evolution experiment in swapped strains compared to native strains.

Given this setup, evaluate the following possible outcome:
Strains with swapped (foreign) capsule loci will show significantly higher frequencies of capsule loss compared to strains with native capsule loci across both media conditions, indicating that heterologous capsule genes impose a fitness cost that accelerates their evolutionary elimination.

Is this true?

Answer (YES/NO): NO